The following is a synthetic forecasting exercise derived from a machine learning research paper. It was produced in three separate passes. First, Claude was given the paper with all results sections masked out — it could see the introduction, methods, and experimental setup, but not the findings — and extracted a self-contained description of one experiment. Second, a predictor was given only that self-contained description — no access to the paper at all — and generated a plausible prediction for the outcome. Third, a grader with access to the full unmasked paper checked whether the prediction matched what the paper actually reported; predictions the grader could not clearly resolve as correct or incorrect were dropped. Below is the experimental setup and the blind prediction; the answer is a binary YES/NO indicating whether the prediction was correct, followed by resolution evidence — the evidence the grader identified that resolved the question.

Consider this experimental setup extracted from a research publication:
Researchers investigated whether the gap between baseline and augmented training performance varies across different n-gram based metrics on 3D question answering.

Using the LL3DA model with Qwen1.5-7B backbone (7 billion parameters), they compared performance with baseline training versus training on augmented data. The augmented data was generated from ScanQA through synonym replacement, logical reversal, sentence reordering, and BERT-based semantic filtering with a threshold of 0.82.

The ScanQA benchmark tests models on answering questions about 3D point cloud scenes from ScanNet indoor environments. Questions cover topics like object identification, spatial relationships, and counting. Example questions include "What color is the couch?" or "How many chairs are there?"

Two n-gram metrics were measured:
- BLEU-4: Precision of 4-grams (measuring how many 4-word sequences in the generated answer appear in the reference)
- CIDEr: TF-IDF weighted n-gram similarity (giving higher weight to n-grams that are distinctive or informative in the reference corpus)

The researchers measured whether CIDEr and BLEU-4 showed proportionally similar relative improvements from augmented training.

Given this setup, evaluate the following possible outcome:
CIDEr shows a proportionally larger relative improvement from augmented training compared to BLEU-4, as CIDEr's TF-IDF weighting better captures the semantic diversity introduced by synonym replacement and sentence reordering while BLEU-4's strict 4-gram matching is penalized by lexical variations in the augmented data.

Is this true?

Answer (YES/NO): NO